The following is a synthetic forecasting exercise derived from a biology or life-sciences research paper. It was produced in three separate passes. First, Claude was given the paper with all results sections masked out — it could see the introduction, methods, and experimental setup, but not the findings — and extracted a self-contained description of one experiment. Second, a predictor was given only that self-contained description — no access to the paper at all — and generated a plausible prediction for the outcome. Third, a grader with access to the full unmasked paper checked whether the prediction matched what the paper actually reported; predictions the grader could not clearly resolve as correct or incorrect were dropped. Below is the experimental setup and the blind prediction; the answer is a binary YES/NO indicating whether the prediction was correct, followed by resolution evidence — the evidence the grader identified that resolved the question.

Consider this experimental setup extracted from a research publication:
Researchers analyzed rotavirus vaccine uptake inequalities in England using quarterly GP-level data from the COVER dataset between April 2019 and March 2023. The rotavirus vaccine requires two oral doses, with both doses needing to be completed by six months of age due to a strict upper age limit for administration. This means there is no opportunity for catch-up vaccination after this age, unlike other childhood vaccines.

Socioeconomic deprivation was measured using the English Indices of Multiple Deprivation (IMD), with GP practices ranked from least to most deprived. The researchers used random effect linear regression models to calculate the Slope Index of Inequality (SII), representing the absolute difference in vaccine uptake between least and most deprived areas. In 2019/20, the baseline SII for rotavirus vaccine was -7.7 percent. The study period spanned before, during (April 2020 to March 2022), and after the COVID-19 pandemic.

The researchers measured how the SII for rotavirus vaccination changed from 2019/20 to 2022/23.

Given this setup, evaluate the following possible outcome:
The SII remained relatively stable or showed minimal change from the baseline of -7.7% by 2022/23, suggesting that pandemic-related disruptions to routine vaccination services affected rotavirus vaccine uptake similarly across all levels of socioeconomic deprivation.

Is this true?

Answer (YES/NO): NO